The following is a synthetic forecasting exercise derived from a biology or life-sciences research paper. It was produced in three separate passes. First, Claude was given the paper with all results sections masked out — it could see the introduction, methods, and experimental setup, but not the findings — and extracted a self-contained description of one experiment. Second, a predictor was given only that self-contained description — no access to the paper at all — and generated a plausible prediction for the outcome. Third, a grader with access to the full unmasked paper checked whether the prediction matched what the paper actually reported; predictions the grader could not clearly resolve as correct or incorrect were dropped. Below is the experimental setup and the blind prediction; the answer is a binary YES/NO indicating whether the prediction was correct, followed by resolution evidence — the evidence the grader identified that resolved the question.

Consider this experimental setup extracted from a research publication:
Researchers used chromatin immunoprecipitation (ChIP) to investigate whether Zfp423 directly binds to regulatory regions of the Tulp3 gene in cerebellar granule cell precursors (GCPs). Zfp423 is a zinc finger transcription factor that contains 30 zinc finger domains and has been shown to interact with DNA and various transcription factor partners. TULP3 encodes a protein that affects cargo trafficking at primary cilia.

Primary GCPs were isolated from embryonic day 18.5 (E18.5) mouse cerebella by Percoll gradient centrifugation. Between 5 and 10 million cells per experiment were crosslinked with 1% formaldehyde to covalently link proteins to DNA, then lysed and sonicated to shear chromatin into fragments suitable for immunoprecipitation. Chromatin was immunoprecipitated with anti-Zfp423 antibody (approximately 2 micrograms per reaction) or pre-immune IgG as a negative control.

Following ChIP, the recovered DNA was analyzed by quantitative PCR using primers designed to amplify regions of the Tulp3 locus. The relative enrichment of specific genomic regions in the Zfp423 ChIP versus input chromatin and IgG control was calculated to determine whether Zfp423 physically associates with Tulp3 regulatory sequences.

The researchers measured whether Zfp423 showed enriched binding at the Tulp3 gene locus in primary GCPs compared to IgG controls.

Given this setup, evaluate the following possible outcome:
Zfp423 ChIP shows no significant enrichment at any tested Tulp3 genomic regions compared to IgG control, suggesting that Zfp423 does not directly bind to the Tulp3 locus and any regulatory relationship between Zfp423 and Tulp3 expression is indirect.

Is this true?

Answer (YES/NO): NO